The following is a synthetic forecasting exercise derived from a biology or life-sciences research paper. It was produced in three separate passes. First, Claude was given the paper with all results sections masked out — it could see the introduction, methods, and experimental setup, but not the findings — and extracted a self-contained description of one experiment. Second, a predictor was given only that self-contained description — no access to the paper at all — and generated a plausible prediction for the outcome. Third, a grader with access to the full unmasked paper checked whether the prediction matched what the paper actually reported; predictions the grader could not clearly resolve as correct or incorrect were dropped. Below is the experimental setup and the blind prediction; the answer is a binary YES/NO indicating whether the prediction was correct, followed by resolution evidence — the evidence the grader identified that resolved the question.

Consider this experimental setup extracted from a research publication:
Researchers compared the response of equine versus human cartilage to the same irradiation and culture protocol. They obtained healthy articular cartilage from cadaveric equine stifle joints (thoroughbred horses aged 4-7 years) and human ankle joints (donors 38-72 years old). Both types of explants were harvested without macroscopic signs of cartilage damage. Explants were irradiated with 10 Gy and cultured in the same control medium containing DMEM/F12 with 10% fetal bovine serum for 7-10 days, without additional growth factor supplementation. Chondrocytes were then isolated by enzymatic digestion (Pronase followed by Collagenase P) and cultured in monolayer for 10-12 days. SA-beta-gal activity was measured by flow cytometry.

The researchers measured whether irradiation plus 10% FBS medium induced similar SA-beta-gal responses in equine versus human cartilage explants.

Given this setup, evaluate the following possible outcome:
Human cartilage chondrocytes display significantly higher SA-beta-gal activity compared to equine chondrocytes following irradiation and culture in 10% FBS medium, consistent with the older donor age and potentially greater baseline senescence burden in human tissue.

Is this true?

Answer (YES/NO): NO